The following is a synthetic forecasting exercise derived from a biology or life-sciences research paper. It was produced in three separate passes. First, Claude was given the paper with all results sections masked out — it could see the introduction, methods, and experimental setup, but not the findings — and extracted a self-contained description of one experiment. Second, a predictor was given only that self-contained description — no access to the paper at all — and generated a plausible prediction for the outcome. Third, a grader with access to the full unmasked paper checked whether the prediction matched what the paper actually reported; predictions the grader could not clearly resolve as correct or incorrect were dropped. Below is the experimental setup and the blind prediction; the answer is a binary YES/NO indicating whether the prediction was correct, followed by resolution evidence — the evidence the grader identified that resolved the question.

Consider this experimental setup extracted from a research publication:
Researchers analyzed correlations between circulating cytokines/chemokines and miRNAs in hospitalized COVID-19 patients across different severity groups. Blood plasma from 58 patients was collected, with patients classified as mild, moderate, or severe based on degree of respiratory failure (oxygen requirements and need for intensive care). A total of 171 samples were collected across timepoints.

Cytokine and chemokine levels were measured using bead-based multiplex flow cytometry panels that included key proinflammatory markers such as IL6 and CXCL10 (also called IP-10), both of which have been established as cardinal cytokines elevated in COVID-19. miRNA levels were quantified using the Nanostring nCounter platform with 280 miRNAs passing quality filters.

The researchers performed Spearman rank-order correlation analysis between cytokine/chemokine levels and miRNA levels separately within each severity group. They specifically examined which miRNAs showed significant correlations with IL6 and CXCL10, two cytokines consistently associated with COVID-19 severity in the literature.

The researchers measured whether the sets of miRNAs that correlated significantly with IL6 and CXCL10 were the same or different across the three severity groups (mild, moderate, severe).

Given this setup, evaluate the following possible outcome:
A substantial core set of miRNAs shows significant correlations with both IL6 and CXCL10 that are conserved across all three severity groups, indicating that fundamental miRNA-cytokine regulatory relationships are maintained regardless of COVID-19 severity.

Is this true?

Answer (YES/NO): NO